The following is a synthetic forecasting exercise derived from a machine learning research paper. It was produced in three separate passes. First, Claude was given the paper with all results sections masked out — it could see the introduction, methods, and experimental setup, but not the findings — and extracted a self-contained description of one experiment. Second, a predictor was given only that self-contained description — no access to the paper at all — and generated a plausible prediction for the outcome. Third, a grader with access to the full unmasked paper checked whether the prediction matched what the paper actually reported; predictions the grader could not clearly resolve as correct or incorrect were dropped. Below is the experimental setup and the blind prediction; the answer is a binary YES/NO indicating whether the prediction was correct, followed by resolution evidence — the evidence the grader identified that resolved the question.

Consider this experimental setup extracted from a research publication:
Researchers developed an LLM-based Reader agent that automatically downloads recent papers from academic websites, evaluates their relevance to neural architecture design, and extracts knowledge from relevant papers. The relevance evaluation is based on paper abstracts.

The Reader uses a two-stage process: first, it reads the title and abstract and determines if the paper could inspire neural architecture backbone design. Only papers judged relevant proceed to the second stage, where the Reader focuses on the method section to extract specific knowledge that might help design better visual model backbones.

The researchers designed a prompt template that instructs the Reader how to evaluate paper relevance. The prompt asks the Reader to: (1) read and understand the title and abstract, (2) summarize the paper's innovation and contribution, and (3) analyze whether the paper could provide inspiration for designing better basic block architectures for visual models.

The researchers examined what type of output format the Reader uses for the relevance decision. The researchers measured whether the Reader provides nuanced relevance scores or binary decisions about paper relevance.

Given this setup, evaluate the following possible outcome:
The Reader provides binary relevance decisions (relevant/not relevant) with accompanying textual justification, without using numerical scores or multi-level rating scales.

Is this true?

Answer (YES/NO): NO